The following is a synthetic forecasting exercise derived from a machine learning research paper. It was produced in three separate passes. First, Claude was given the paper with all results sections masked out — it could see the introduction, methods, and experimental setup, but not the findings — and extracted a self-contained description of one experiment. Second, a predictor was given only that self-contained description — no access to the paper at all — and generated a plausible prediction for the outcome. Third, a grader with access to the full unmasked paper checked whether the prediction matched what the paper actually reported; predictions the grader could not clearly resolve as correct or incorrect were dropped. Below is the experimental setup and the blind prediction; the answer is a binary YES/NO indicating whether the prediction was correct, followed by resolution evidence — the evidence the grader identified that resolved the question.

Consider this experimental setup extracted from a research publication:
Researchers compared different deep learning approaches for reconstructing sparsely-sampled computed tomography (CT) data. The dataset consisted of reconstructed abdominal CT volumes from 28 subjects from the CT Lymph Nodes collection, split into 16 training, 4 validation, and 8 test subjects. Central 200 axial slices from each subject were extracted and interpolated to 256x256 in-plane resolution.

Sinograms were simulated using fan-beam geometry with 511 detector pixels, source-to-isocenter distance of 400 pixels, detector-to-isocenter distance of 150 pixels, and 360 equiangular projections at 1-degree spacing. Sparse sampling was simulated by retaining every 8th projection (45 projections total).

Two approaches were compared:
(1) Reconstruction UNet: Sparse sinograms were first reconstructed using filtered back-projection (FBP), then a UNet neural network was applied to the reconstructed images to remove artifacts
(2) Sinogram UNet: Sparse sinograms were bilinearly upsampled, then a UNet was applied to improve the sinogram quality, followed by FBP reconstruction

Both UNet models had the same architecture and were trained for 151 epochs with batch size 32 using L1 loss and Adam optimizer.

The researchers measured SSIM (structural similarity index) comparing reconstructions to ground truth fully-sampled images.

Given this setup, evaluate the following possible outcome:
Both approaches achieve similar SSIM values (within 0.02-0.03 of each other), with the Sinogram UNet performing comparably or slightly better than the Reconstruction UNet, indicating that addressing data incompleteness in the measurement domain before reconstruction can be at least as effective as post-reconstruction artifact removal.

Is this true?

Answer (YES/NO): NO